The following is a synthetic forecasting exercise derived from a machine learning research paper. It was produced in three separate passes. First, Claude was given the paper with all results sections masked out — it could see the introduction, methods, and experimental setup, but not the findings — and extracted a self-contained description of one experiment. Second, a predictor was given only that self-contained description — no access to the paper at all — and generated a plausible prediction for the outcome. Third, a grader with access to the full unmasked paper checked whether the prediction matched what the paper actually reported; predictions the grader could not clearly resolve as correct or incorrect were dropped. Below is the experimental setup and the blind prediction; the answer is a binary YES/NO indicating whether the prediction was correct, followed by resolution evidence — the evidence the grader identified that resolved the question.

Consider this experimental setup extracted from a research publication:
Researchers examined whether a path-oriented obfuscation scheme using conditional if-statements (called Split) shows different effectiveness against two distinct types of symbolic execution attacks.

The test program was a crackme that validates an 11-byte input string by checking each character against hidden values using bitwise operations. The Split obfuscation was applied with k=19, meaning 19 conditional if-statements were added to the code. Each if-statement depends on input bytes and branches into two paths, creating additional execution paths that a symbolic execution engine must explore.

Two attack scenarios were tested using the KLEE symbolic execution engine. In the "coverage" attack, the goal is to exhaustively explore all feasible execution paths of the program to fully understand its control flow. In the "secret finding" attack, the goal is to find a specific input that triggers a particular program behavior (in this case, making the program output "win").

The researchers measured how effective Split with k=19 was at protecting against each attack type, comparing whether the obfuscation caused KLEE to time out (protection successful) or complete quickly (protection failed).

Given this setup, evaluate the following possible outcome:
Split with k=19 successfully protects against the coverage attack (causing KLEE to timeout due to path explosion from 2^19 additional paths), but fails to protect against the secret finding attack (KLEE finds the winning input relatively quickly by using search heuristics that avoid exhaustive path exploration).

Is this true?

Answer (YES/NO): YES